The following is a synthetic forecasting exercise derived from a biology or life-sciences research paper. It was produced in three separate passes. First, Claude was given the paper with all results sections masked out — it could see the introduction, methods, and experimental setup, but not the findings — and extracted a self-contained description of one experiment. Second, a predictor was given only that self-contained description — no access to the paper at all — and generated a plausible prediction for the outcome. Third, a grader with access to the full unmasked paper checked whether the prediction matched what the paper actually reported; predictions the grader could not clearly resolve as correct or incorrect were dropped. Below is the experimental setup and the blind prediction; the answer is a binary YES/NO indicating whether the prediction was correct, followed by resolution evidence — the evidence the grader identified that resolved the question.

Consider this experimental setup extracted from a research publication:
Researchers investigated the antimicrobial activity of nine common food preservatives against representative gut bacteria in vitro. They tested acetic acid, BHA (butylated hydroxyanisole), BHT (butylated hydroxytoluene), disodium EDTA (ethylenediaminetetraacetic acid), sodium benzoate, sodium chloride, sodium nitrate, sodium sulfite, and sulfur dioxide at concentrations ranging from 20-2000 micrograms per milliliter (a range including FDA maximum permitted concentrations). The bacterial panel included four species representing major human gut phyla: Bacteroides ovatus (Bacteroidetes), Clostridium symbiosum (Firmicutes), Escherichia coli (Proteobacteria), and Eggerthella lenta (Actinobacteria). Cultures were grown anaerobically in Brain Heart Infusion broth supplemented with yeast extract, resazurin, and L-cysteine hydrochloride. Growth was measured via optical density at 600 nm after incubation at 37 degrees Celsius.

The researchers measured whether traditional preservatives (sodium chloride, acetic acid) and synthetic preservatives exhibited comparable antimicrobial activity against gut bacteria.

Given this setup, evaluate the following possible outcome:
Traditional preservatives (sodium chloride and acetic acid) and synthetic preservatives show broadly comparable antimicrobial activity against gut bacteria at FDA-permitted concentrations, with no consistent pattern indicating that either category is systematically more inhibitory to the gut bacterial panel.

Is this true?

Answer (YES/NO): NO